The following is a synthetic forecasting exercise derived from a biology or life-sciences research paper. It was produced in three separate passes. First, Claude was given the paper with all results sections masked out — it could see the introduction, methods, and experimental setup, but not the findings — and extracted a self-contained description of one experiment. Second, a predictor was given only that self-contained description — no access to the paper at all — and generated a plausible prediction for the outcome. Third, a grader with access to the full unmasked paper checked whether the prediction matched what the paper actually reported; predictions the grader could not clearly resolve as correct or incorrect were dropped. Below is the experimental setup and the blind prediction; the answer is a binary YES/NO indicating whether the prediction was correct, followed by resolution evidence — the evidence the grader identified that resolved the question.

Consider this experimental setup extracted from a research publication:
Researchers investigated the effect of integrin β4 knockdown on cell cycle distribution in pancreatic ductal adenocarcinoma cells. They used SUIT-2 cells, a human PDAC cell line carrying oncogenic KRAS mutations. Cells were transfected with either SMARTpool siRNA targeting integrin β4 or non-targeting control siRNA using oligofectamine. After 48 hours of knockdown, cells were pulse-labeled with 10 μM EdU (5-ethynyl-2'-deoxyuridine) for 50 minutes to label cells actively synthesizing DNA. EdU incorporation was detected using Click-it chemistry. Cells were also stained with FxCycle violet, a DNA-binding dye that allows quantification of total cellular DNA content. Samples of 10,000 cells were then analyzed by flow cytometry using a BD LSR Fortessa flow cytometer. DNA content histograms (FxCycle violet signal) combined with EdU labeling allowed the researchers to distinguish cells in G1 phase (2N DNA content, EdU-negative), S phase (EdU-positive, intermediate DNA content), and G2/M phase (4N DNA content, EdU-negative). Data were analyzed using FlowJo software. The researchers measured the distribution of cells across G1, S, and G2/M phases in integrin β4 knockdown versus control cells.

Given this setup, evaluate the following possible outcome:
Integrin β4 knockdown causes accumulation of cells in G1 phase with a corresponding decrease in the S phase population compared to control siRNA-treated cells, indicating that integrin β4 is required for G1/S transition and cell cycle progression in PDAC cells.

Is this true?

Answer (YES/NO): YES